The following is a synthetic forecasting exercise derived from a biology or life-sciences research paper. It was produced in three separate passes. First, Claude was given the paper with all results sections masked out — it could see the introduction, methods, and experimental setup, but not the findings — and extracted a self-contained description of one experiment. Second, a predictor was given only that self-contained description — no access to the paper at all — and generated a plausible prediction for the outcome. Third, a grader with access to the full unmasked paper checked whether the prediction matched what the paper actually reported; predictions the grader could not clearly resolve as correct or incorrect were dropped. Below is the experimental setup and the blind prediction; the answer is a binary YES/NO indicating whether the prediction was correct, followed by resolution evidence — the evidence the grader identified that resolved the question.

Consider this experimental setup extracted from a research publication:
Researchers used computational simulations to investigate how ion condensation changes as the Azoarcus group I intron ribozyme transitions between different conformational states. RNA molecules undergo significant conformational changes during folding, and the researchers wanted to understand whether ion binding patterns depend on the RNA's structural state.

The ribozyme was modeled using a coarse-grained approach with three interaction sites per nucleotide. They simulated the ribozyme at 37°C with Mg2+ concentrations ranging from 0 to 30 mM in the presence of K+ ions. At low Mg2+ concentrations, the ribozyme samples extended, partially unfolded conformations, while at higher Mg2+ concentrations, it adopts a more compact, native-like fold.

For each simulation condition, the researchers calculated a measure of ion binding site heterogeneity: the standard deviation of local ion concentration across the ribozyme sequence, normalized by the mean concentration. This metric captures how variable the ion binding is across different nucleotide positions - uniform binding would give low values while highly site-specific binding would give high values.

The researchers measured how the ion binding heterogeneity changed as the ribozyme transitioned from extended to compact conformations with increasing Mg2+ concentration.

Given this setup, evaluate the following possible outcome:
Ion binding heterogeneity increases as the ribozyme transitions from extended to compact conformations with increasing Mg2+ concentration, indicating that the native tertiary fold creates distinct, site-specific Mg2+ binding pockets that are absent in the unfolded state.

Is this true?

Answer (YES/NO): YES